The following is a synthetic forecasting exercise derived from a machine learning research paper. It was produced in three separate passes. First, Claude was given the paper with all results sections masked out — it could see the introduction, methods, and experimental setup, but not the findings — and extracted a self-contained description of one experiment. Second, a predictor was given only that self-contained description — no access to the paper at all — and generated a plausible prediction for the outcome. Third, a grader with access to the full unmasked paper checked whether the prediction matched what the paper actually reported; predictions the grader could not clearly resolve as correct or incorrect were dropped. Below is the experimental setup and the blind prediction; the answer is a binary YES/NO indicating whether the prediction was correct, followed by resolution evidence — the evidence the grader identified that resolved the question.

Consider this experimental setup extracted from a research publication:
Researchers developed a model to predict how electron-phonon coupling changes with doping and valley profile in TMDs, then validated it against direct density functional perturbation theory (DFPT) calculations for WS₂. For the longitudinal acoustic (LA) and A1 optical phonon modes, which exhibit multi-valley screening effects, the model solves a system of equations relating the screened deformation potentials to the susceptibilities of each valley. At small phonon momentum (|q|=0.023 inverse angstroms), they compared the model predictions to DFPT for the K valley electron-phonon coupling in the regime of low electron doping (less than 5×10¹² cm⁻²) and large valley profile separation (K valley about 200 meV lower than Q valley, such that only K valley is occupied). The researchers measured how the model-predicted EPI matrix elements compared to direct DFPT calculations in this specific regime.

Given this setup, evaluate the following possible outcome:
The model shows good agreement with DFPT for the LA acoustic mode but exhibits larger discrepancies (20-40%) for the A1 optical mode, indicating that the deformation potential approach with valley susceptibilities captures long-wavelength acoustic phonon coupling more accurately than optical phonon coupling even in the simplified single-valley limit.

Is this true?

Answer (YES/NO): NO